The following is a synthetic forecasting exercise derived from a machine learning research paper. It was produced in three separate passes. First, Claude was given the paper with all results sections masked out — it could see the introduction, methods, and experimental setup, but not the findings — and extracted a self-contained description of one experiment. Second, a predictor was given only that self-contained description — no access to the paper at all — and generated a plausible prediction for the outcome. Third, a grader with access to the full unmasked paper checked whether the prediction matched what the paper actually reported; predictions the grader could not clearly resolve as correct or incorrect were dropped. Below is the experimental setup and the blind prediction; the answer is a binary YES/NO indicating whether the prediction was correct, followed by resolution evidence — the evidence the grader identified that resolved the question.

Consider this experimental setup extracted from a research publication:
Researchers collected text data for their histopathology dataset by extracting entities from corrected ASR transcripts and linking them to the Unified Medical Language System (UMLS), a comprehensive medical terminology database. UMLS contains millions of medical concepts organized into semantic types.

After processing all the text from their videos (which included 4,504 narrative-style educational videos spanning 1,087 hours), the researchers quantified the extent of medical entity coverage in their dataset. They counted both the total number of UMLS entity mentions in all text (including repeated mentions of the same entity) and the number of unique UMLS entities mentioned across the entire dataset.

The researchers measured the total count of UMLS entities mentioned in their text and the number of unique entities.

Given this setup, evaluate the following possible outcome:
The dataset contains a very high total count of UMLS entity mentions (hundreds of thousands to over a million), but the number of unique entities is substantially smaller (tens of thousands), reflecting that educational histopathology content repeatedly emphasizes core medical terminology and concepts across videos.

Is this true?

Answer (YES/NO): YES